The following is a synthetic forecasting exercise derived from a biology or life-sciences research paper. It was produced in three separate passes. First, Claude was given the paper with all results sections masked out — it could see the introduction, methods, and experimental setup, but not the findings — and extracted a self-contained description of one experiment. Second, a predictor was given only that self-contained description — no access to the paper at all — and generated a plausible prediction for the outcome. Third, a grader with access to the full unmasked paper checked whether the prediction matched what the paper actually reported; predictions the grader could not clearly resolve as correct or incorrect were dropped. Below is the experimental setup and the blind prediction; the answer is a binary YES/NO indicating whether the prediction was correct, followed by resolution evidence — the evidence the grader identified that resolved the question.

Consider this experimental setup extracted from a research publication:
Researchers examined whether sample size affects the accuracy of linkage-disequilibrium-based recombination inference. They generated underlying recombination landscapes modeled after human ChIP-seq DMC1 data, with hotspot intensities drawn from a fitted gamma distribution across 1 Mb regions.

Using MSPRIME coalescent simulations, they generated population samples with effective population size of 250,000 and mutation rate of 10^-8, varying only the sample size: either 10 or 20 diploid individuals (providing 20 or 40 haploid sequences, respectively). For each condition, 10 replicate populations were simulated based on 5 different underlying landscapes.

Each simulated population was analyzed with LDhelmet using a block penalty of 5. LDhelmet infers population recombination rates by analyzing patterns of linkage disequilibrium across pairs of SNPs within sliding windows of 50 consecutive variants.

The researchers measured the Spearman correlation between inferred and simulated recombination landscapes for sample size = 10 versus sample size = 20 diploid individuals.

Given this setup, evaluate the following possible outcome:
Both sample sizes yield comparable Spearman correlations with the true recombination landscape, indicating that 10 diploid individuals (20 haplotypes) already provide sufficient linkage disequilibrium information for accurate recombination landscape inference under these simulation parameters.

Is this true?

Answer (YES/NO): NO